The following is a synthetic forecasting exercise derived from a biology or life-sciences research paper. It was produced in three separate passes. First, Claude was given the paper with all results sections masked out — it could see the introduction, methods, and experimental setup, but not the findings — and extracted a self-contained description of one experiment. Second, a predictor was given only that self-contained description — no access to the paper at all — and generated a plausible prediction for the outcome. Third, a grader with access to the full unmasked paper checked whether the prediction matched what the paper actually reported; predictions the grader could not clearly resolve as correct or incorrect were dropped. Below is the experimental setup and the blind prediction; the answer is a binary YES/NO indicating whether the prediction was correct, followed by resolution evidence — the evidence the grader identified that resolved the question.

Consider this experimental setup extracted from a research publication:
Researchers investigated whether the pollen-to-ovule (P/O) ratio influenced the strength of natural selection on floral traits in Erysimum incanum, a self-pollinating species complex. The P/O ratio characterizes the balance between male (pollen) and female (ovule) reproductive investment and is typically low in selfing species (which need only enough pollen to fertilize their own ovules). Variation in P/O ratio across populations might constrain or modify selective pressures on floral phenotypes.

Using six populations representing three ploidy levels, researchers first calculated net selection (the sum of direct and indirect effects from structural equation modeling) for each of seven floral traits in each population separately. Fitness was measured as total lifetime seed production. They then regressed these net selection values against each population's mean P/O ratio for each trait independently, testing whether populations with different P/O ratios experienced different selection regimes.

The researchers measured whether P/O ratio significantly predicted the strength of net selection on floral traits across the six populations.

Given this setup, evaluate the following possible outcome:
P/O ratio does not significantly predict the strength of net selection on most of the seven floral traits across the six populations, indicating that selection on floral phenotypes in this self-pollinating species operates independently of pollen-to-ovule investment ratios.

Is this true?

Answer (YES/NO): NO